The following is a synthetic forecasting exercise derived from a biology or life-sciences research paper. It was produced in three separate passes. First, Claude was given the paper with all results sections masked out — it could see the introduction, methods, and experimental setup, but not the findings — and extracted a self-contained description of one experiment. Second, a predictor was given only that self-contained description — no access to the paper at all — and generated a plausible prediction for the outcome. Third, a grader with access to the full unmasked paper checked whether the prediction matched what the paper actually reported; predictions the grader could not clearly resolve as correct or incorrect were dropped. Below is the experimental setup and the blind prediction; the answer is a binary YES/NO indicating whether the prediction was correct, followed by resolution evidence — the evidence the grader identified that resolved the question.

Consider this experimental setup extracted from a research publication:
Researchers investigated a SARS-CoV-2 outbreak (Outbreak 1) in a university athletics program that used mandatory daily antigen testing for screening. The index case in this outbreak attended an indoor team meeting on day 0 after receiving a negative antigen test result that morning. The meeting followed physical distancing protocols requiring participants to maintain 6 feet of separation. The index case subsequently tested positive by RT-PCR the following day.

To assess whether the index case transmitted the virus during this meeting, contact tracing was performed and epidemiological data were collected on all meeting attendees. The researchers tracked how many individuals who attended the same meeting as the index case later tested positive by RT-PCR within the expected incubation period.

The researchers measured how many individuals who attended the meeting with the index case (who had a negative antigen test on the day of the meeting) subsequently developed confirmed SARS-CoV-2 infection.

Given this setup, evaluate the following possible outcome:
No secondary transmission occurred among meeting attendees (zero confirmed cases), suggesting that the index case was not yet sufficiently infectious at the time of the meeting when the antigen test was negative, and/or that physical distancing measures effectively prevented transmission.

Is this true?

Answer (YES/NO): NO